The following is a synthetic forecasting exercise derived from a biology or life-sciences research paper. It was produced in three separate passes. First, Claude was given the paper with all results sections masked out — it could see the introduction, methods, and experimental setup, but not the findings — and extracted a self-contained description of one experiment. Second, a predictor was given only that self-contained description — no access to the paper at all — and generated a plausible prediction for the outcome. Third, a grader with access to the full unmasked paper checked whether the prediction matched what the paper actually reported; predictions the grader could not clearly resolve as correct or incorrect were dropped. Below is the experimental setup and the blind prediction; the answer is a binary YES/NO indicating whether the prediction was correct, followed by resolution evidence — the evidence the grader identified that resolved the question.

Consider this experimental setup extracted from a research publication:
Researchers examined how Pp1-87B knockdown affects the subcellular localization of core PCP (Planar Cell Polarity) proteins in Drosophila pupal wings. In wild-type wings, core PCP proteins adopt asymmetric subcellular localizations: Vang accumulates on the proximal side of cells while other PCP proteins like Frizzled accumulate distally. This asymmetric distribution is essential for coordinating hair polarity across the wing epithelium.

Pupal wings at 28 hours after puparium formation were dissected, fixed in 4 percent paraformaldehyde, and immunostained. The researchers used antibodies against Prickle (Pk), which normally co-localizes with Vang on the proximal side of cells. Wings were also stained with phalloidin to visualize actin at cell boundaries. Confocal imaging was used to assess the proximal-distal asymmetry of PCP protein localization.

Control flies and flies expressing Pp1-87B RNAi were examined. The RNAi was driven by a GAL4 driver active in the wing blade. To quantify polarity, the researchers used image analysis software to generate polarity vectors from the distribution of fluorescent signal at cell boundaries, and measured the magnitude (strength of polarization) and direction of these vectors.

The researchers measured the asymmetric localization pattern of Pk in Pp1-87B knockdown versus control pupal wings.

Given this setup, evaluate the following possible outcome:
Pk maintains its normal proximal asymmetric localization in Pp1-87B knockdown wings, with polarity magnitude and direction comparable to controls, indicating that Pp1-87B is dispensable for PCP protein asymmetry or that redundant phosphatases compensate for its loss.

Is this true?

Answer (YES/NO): NO